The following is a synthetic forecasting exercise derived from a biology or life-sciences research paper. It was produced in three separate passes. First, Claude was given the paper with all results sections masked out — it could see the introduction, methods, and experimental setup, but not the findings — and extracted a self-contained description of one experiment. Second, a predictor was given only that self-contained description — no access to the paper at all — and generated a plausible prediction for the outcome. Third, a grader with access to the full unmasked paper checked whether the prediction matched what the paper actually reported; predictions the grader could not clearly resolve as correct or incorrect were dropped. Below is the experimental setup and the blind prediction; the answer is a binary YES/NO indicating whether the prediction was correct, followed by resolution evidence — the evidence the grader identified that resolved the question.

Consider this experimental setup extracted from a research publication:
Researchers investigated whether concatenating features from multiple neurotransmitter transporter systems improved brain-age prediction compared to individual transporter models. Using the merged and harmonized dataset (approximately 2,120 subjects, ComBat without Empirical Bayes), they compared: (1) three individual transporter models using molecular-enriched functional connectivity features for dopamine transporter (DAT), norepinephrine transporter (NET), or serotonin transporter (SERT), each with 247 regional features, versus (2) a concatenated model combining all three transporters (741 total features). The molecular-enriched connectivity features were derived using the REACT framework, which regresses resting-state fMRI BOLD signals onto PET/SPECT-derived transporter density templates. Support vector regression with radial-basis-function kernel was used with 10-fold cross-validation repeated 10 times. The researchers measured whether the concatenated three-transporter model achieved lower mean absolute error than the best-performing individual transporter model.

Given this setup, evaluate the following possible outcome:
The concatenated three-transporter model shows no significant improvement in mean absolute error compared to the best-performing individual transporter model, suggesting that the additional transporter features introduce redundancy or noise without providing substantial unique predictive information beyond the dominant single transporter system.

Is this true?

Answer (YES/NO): NO